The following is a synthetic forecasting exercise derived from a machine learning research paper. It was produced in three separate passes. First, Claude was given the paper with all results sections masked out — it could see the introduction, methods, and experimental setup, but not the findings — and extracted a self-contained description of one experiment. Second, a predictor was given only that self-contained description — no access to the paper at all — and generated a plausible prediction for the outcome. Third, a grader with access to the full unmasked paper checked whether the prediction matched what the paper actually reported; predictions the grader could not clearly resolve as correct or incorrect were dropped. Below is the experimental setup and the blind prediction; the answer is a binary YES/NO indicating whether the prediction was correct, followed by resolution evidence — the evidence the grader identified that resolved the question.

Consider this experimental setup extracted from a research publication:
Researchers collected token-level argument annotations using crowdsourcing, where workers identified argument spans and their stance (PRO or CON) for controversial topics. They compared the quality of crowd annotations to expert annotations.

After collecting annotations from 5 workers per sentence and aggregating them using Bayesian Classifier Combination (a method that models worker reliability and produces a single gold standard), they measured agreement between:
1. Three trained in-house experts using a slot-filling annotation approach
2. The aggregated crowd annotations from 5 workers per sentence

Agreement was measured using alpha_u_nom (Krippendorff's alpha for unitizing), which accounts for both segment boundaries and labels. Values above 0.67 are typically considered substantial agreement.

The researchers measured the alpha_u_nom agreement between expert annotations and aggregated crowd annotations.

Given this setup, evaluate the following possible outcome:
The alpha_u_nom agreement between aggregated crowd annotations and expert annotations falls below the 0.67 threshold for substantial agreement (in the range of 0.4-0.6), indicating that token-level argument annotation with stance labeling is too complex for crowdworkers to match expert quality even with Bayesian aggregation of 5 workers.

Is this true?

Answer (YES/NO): NO